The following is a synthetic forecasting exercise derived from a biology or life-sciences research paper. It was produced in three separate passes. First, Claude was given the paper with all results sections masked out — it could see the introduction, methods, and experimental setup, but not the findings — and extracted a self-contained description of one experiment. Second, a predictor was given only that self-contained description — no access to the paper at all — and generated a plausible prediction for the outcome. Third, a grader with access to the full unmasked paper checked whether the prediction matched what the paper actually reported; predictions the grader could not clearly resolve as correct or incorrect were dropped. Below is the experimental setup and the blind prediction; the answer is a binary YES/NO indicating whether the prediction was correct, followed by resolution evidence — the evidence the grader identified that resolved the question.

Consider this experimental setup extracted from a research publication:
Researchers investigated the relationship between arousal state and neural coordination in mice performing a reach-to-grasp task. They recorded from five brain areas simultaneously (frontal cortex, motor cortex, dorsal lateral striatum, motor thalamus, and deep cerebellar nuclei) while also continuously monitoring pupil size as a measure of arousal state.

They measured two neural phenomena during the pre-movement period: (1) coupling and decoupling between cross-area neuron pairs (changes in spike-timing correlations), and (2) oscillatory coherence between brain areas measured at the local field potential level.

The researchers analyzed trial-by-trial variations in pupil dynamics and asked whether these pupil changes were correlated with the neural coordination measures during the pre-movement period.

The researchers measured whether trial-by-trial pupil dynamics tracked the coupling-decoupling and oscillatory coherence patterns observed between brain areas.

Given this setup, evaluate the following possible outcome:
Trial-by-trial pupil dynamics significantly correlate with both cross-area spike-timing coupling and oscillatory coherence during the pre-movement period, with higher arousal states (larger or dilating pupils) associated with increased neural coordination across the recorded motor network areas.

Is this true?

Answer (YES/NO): NO